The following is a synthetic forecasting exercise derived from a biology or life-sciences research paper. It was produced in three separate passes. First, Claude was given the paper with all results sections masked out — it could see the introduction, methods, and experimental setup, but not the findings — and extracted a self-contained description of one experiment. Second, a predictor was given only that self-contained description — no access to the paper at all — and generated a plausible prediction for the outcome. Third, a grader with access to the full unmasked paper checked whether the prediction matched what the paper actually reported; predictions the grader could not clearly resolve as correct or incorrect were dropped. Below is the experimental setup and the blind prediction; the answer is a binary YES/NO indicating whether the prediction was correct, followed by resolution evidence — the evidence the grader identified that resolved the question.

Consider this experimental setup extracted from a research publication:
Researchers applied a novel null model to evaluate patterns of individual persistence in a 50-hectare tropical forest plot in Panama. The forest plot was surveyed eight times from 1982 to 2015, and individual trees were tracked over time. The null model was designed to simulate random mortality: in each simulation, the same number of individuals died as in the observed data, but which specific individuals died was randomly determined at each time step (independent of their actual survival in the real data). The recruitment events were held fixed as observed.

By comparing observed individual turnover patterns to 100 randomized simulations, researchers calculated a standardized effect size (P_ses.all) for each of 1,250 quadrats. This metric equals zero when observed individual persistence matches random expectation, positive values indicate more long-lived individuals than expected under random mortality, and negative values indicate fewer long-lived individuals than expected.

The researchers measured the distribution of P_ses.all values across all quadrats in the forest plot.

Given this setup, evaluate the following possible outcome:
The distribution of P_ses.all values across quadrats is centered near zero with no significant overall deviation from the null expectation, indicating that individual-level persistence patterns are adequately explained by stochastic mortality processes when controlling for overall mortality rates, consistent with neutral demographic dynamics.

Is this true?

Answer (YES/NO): NO